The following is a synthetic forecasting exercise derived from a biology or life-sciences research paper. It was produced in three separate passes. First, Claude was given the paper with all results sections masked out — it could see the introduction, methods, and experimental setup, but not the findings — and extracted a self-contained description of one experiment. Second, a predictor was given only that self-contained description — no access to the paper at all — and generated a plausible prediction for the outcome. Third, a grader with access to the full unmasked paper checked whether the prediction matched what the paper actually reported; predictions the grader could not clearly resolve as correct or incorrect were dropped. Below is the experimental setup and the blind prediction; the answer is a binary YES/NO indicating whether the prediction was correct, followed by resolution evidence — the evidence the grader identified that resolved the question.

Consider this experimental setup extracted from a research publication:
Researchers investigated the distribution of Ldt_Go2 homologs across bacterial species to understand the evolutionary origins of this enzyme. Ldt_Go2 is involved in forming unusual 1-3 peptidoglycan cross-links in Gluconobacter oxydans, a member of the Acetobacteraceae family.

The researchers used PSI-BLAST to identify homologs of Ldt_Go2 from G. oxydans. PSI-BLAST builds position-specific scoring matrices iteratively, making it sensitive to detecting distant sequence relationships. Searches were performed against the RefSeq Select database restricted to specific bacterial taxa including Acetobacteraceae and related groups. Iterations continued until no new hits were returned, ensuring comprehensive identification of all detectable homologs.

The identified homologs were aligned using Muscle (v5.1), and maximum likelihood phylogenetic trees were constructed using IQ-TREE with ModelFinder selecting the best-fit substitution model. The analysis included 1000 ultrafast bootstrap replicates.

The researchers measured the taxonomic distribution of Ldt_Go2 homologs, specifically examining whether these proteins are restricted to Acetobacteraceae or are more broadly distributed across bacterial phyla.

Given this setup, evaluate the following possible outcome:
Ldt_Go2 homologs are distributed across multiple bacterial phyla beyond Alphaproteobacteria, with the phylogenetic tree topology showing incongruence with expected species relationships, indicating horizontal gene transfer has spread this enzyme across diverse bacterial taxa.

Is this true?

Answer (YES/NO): NO